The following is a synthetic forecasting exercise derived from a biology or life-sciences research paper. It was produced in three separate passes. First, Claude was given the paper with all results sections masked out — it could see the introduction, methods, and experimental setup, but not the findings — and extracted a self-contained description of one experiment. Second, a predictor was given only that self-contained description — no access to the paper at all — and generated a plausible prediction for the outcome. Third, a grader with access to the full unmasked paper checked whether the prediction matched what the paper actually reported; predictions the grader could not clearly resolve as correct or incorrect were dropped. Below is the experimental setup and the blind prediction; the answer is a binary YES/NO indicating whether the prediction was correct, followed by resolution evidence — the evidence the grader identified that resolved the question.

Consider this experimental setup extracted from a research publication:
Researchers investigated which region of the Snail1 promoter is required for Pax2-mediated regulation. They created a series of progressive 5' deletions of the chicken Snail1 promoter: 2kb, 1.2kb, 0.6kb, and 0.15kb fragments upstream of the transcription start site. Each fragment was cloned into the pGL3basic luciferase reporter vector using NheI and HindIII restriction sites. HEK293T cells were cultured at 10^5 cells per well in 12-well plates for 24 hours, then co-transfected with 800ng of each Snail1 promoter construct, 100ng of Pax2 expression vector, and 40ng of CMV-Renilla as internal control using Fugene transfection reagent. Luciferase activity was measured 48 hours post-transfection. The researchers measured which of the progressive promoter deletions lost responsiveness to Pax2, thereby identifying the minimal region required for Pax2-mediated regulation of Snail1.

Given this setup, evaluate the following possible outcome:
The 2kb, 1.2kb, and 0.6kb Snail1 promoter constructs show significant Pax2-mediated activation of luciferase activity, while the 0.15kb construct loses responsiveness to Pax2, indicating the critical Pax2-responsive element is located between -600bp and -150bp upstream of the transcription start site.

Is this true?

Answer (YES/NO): NO